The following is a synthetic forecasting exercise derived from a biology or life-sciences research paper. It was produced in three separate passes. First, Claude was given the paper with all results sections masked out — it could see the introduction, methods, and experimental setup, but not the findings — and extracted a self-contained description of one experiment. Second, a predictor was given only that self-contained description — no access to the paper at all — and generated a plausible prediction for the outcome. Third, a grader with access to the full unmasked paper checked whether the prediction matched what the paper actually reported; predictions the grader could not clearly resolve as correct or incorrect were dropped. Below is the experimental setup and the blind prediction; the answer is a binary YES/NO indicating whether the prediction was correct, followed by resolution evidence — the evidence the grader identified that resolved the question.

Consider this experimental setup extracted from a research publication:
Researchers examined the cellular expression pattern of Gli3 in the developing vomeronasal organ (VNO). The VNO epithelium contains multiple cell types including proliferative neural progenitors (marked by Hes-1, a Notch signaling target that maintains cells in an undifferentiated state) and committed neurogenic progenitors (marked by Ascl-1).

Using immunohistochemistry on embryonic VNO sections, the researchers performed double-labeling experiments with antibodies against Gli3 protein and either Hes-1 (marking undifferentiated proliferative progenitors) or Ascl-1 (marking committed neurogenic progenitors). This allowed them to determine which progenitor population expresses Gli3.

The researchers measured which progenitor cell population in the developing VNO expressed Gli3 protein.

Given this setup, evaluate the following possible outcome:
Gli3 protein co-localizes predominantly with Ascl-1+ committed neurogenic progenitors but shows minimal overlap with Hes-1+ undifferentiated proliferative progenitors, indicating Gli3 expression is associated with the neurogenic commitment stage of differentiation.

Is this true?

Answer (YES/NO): NO